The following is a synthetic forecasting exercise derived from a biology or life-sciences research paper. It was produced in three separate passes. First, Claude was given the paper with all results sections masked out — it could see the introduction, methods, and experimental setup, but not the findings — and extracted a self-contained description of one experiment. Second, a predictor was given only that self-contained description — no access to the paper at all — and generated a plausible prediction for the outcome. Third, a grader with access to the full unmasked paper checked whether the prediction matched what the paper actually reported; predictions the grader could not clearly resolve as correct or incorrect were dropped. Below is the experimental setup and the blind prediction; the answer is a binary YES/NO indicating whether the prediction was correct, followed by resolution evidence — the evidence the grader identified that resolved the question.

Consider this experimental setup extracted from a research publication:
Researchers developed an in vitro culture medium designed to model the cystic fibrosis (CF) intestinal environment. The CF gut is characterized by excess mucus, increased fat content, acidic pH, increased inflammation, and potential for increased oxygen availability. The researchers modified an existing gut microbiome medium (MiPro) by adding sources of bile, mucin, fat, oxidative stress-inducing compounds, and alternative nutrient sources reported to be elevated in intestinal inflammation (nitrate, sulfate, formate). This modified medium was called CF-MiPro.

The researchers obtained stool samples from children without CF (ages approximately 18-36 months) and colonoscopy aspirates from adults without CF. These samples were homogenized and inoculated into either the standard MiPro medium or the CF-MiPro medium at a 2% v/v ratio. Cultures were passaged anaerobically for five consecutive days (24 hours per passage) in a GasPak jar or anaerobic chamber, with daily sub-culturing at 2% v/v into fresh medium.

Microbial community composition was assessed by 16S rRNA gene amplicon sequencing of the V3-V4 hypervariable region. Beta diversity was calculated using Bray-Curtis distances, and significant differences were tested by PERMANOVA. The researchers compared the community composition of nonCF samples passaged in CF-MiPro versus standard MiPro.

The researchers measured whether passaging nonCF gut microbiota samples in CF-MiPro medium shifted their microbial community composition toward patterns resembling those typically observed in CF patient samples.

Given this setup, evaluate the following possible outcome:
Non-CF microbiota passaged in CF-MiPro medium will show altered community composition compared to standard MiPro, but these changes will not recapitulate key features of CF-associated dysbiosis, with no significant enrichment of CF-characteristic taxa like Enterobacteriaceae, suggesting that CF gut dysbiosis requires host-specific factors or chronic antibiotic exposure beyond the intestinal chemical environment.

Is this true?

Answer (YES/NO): NO